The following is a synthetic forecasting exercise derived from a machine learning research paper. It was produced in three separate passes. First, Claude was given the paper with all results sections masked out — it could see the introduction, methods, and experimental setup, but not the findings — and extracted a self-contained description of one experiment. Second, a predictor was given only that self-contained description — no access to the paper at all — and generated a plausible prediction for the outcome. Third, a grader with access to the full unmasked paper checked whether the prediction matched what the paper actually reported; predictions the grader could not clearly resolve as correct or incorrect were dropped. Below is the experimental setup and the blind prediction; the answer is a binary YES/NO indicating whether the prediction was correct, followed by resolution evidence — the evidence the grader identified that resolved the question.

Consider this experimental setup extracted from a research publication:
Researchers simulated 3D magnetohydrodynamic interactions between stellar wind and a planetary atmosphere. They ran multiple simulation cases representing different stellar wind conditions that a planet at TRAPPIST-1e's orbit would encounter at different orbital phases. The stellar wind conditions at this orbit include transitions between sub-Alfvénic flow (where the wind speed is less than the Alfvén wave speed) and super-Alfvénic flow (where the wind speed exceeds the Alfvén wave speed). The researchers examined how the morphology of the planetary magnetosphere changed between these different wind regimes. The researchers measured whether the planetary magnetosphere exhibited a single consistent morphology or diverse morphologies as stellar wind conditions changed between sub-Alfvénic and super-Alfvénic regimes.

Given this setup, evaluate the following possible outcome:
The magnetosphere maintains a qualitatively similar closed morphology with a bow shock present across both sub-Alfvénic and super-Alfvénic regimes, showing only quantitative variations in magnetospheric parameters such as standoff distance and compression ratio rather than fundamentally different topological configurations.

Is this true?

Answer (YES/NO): NO